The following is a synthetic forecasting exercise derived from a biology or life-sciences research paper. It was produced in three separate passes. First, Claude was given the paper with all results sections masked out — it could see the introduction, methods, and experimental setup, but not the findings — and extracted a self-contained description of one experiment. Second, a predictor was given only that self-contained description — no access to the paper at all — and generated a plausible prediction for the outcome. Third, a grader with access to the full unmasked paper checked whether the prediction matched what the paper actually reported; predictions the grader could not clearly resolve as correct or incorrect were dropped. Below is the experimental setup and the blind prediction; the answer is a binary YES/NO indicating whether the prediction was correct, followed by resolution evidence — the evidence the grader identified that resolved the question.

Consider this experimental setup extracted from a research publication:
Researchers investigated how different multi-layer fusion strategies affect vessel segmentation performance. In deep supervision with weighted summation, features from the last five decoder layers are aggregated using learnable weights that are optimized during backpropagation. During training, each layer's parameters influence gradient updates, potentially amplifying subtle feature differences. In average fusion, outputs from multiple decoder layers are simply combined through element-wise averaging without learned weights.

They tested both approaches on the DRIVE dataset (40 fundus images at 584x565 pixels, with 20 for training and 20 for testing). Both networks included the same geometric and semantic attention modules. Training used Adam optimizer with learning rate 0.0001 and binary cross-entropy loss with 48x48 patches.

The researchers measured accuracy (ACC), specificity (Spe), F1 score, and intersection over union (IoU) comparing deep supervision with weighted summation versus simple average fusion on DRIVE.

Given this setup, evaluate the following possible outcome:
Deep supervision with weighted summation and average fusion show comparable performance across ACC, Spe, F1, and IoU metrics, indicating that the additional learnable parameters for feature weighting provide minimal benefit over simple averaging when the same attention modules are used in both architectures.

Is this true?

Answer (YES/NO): NO